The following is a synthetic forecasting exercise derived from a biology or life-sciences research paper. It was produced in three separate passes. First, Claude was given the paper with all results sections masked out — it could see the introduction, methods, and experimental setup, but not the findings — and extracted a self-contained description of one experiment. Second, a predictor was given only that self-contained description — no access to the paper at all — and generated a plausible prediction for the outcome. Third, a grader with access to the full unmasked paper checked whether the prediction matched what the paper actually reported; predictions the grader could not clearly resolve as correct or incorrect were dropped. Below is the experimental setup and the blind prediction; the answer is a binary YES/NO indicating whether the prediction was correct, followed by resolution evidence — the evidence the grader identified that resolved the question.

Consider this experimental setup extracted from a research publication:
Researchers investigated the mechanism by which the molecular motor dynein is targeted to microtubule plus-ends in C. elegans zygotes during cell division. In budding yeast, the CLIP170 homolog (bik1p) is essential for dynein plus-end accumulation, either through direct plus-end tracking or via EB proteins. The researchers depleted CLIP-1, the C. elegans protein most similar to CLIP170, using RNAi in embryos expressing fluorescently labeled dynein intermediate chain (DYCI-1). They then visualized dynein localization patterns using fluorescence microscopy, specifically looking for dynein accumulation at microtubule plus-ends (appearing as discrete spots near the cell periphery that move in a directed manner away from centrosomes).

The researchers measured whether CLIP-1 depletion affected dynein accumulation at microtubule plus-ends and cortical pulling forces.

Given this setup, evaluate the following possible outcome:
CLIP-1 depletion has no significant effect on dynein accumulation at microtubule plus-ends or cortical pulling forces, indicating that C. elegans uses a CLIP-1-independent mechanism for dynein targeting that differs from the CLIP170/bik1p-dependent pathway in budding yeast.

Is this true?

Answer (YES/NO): YES